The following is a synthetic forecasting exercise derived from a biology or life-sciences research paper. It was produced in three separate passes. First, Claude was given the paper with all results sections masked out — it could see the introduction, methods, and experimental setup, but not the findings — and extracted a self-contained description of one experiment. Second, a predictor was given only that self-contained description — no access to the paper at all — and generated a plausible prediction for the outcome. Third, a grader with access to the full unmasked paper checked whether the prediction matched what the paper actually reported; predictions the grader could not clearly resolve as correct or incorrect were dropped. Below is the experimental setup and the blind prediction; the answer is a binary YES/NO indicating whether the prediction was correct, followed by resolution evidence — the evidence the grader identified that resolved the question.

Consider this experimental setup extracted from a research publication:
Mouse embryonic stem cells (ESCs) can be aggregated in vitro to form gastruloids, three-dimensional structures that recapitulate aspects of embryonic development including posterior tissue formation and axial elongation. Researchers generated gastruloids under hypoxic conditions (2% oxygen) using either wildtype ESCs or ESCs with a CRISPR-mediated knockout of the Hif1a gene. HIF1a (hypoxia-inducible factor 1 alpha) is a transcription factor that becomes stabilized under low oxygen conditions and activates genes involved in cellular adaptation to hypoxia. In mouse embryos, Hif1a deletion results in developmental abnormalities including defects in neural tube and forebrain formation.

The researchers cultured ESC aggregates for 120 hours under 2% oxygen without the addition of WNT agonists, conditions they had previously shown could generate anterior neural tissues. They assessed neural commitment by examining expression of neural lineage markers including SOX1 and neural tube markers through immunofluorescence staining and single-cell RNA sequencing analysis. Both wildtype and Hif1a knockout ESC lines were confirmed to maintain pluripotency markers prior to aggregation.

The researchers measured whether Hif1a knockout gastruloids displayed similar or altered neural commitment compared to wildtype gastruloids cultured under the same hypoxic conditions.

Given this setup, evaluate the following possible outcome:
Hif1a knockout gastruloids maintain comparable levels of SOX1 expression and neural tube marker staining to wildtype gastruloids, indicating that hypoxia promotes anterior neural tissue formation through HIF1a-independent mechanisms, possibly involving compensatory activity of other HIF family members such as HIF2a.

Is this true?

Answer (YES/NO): NO